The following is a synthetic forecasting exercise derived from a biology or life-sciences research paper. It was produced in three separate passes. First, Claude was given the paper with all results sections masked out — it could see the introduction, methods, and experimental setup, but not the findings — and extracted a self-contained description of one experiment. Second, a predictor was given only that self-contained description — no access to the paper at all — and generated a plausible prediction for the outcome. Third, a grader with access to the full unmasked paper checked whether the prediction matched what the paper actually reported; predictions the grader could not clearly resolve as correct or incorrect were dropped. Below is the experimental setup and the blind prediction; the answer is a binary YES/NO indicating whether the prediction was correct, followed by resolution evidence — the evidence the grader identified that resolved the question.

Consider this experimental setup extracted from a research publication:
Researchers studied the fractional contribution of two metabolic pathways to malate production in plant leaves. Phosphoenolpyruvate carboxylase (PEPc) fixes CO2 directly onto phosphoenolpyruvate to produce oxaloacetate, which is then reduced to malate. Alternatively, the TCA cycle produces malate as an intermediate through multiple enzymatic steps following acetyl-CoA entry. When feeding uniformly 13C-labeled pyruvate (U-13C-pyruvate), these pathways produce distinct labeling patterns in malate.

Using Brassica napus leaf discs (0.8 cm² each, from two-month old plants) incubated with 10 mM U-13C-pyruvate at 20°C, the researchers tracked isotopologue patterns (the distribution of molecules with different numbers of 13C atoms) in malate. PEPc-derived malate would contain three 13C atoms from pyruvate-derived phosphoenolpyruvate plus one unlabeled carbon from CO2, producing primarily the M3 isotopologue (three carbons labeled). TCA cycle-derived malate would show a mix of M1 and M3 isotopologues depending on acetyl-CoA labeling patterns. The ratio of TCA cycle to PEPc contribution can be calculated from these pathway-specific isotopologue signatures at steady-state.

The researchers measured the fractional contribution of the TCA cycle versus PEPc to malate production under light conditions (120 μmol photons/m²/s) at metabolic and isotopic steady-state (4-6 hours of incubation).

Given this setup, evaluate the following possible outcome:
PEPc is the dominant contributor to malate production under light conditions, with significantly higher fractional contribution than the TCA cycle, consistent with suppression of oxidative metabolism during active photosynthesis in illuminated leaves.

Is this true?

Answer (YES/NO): NO